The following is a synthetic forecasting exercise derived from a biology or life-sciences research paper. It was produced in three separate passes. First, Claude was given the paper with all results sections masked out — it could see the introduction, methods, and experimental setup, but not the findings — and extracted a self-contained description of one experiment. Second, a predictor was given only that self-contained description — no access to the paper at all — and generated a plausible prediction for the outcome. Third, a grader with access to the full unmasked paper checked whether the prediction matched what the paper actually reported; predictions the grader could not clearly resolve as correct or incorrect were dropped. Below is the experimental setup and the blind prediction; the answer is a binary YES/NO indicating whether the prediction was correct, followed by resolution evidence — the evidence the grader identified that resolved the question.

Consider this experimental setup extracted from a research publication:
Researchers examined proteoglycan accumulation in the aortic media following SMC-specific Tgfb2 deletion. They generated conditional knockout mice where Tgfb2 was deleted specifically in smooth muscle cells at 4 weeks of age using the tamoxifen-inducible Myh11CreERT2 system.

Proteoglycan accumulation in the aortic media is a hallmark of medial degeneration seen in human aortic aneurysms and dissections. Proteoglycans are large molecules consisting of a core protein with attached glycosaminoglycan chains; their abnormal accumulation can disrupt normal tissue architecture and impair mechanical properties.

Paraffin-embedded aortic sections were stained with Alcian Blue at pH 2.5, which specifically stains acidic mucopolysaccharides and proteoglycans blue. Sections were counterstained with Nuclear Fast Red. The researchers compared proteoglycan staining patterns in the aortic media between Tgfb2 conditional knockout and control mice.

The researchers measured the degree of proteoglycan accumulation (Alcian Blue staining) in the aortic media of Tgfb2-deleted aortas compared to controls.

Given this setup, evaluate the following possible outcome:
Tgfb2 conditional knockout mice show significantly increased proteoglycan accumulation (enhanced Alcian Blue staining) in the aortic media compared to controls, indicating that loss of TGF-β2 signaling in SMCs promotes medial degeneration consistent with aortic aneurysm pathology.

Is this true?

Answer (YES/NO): YES